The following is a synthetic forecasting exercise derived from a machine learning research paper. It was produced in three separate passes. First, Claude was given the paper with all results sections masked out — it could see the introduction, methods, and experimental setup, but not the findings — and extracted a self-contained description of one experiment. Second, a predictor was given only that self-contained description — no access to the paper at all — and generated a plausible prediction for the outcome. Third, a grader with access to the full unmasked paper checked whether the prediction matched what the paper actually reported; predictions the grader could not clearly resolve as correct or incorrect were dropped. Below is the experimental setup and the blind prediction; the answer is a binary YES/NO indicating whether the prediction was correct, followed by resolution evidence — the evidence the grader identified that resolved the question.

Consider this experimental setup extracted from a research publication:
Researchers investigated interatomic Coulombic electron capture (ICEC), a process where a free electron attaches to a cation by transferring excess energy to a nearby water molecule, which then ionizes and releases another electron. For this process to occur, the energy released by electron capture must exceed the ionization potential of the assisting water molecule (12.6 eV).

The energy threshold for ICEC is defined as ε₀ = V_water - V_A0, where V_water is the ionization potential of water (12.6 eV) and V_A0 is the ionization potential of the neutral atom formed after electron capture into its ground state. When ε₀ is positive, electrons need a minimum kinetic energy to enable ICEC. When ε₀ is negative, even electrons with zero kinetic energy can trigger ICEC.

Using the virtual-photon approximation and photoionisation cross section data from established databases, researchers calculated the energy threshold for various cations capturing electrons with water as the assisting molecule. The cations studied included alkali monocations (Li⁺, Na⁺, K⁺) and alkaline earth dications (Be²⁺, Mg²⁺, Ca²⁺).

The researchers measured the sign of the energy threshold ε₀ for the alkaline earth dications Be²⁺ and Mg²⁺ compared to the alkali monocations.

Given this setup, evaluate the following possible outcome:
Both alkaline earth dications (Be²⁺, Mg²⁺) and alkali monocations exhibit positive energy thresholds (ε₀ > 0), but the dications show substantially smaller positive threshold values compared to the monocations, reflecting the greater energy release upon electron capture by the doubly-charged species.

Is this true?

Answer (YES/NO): NO